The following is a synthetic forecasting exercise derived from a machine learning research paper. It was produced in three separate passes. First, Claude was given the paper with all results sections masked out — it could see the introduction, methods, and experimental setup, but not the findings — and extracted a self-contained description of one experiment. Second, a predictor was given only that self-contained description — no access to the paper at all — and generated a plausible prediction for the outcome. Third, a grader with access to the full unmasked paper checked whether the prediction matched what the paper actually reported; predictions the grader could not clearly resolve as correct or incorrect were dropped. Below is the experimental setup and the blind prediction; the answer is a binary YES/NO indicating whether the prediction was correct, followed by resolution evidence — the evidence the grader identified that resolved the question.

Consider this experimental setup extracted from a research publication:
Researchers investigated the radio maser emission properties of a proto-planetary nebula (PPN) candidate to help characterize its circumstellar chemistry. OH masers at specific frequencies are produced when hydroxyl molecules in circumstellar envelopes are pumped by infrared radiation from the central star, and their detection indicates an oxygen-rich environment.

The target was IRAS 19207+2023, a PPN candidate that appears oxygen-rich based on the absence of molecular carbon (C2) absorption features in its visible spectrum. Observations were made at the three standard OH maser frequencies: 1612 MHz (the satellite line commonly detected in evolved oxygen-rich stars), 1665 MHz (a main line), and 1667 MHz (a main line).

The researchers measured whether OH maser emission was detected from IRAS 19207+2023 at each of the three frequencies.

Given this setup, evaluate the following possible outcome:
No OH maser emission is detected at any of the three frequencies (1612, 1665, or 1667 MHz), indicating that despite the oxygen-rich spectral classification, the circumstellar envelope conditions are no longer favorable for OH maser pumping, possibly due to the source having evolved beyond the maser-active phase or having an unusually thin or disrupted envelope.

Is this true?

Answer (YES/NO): NO